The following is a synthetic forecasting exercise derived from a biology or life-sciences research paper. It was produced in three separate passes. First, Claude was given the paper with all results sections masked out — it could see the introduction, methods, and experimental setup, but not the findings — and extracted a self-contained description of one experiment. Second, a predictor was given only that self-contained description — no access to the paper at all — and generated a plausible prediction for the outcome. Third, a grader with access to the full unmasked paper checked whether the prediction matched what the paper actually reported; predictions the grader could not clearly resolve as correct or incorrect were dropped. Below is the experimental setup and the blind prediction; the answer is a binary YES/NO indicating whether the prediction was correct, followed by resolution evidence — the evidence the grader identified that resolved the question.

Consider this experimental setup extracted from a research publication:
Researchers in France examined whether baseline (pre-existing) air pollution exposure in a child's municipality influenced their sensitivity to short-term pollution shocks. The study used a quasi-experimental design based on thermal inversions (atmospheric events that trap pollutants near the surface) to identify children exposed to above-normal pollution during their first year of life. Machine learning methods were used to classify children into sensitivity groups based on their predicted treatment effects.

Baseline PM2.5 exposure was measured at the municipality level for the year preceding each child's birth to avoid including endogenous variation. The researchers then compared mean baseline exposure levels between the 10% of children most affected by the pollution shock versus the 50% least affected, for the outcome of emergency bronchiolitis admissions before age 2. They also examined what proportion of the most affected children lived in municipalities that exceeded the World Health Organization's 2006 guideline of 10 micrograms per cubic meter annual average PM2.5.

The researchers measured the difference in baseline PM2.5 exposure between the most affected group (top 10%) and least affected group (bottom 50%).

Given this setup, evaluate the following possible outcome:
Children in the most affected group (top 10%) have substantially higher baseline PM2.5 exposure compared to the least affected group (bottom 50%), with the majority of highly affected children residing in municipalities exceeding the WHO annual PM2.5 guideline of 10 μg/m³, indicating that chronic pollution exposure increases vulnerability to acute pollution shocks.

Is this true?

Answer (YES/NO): YES